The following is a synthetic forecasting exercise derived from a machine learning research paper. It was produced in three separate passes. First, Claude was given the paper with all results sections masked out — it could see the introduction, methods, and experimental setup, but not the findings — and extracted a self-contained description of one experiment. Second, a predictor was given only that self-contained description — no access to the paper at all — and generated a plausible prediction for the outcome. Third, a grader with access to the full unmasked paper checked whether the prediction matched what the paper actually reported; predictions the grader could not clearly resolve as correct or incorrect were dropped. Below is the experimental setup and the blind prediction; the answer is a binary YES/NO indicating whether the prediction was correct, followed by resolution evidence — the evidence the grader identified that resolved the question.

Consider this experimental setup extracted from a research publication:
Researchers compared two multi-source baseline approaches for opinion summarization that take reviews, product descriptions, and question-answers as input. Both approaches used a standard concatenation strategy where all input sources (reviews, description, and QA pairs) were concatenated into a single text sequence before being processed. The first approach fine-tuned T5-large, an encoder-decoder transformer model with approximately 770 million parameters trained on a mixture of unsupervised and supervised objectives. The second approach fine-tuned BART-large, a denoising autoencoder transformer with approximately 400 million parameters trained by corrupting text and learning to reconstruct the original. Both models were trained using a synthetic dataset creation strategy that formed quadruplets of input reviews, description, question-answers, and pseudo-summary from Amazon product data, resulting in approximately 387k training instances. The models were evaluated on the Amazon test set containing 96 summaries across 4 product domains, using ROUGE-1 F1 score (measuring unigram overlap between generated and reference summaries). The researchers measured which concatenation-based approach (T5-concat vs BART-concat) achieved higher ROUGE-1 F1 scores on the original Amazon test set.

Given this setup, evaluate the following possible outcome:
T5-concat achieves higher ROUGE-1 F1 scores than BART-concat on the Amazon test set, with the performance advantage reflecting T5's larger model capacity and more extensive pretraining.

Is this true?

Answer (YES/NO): NO